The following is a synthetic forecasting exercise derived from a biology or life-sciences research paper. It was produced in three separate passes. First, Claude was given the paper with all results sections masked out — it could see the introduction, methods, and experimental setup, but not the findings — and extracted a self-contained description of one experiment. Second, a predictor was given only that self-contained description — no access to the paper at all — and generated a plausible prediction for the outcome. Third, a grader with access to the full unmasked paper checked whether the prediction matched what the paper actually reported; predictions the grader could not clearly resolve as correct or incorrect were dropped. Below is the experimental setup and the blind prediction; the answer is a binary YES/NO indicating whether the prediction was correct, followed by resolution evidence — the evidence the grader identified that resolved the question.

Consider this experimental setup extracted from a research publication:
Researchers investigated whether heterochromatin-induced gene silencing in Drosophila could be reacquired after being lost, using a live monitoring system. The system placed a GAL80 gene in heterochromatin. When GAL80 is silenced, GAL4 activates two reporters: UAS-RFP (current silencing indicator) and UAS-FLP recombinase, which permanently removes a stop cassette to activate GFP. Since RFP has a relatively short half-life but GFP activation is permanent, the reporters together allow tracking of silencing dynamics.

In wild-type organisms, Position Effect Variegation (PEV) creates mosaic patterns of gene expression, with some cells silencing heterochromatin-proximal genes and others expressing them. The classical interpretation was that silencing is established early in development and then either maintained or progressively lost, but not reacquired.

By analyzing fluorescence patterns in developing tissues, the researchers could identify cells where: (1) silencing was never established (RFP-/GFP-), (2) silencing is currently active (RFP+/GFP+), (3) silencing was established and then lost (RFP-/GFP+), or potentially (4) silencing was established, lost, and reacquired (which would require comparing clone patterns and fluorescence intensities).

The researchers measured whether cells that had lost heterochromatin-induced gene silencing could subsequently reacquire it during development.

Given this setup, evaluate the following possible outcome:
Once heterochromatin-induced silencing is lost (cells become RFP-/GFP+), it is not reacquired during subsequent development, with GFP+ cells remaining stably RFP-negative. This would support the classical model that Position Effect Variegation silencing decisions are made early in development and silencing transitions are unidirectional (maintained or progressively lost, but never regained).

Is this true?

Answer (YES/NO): NO